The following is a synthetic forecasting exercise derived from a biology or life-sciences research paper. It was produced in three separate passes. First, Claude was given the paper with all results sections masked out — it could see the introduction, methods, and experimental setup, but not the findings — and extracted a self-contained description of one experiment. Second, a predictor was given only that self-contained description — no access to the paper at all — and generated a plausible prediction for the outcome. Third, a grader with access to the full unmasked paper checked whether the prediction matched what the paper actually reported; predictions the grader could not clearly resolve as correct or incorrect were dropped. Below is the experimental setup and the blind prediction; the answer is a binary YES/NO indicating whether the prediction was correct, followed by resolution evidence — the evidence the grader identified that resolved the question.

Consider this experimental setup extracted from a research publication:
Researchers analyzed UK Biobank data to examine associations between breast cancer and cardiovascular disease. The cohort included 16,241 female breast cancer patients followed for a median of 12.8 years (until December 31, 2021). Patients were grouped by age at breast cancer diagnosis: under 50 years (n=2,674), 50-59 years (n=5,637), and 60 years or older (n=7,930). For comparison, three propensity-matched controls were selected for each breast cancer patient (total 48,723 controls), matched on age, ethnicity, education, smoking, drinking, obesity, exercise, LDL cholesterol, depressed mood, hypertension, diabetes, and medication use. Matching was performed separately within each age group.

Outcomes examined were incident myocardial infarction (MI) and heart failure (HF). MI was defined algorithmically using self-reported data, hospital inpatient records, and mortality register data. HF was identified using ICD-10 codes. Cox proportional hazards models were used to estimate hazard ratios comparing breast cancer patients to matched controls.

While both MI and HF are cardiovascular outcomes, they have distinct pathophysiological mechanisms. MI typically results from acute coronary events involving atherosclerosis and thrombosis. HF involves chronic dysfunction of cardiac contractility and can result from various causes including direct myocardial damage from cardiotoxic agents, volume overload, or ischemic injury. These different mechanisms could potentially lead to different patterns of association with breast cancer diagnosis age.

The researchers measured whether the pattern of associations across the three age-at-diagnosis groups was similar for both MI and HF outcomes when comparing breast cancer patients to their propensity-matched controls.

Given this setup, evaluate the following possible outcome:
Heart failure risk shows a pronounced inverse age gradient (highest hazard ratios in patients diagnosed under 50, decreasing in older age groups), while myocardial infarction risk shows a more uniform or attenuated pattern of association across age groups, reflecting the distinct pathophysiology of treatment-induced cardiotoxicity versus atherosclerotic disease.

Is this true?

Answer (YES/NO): NO